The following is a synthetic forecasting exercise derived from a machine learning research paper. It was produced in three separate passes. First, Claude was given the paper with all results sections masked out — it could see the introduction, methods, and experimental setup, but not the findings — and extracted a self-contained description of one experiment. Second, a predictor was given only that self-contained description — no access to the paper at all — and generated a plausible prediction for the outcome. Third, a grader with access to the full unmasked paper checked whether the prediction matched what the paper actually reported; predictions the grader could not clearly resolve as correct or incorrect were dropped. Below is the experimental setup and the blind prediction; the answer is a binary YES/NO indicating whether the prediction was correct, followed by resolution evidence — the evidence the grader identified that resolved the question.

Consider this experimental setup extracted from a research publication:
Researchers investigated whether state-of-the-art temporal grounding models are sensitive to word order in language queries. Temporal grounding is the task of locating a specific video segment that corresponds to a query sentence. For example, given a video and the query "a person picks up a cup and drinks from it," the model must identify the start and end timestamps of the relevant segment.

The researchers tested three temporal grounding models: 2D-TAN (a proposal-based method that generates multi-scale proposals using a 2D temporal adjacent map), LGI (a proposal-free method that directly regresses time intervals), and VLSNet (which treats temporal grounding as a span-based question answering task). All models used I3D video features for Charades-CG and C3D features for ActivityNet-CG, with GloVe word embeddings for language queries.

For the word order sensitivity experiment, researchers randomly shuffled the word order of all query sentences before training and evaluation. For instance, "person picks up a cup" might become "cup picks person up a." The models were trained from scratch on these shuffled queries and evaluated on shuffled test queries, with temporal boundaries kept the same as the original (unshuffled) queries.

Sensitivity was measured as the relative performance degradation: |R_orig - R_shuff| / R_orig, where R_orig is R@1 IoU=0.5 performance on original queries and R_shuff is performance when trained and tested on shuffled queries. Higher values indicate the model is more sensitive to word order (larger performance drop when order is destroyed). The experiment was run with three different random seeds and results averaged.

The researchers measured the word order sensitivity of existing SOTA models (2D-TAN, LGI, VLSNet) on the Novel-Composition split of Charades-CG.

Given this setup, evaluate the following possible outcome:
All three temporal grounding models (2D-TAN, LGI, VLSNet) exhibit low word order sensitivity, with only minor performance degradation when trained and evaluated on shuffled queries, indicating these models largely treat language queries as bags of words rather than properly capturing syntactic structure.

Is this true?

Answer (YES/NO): YES